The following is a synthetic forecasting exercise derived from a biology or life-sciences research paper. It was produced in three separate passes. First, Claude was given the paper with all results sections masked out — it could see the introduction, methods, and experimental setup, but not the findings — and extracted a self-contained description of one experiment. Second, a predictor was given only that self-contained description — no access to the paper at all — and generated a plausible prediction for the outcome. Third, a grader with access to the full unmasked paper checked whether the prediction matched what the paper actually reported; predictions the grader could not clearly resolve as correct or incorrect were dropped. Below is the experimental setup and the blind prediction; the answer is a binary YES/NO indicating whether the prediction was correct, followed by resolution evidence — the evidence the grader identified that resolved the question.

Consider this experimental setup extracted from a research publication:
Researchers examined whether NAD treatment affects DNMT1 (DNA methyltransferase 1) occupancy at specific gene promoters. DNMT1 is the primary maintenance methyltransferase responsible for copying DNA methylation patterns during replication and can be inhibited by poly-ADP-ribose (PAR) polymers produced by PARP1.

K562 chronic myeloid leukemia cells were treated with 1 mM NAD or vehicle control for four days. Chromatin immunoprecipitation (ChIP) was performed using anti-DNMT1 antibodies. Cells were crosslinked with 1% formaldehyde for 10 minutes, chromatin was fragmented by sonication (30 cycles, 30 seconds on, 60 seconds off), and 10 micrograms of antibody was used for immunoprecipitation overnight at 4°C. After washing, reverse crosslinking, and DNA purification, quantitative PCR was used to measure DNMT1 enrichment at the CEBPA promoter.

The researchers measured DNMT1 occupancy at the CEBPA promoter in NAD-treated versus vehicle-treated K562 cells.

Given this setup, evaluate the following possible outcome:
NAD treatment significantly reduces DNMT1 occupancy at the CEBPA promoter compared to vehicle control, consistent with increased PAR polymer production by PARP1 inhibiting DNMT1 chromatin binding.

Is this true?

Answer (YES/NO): NO